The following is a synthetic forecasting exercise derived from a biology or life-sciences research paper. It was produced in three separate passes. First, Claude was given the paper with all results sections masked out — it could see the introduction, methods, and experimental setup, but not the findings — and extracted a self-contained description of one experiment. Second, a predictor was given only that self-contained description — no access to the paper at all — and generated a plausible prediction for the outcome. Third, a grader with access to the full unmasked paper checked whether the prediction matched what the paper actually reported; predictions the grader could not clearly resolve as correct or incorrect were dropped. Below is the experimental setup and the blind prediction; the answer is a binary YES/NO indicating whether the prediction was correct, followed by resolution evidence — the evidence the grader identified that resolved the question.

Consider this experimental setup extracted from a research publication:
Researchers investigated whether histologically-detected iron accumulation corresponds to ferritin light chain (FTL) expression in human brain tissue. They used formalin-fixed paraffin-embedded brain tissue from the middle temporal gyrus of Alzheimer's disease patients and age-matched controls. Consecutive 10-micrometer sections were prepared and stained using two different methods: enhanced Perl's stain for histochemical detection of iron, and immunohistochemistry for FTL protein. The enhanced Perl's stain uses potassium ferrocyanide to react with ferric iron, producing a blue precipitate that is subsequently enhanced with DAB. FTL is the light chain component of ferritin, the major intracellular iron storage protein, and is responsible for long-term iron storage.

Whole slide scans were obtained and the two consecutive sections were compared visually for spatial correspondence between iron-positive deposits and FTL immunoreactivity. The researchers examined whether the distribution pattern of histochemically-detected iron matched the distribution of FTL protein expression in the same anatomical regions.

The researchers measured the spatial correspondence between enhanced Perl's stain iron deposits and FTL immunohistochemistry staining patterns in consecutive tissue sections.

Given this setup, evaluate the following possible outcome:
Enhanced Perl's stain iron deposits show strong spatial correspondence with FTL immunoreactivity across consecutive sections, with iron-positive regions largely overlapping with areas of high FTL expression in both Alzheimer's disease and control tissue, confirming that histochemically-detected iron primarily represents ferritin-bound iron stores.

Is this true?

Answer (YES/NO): YES